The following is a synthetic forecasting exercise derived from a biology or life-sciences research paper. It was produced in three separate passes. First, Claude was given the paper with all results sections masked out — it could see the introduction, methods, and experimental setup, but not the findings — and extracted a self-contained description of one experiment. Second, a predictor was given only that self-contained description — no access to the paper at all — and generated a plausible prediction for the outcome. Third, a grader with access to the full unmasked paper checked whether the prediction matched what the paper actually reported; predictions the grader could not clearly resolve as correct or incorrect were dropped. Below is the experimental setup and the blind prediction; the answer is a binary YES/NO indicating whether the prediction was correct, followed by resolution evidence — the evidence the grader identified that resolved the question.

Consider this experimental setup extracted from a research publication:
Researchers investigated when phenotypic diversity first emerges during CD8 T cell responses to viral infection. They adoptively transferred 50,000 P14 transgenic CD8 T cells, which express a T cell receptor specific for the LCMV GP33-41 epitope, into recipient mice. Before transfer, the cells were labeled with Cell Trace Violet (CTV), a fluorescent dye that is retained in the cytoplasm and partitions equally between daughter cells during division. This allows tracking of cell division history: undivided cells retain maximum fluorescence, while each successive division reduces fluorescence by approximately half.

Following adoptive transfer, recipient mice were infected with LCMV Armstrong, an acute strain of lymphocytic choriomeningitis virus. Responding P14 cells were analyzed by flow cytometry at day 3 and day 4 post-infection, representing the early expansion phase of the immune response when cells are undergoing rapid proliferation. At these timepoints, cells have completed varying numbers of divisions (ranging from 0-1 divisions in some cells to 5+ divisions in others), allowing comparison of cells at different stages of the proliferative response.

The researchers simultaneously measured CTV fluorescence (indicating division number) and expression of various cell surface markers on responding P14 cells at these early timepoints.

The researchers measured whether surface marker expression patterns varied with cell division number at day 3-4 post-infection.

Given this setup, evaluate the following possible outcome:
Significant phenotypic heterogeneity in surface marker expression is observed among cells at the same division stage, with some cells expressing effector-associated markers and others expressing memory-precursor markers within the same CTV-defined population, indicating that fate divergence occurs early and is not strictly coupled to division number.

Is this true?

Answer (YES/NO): NO